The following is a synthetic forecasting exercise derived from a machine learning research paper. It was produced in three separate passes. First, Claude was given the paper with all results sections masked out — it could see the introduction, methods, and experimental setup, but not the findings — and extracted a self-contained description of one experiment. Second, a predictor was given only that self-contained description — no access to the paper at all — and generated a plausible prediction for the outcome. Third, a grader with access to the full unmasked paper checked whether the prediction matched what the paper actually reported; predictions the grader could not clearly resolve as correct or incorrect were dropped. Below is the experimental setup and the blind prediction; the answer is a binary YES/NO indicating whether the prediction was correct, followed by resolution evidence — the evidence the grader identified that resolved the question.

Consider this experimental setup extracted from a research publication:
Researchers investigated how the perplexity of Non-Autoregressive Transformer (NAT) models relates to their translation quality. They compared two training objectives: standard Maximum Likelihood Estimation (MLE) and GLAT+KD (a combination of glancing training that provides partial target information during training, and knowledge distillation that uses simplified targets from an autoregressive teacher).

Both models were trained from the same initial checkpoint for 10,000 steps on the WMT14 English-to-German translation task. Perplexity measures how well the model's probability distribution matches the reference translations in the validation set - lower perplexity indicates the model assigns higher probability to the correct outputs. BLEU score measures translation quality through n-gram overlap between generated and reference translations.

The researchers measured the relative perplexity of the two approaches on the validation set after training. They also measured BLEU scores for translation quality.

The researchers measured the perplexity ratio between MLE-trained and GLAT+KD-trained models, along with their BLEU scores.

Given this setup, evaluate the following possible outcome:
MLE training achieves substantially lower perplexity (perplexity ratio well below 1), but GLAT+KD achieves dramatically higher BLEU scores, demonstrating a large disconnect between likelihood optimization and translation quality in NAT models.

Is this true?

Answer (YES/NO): YES